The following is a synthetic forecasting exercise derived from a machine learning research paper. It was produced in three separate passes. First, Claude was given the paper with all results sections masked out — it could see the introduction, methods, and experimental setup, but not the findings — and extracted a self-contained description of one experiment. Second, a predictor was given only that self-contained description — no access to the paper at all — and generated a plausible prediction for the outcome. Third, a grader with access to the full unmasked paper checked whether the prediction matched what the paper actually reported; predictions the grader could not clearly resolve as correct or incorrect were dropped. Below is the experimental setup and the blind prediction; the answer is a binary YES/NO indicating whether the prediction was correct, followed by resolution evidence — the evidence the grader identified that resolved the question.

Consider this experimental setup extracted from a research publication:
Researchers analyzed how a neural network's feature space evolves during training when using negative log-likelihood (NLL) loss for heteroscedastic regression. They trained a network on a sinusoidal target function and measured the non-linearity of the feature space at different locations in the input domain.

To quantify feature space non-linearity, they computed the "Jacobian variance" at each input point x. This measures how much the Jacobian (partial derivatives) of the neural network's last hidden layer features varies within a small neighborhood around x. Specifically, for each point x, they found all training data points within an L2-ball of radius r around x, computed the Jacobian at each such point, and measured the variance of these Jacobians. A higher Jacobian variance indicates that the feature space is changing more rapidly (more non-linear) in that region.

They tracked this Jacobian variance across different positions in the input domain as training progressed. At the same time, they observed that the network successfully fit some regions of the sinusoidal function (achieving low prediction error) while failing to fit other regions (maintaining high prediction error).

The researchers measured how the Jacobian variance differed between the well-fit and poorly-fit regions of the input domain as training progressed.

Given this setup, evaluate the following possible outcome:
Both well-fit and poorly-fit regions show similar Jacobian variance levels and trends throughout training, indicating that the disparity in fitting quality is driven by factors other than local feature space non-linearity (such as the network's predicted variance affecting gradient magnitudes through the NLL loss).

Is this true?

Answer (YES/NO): NO